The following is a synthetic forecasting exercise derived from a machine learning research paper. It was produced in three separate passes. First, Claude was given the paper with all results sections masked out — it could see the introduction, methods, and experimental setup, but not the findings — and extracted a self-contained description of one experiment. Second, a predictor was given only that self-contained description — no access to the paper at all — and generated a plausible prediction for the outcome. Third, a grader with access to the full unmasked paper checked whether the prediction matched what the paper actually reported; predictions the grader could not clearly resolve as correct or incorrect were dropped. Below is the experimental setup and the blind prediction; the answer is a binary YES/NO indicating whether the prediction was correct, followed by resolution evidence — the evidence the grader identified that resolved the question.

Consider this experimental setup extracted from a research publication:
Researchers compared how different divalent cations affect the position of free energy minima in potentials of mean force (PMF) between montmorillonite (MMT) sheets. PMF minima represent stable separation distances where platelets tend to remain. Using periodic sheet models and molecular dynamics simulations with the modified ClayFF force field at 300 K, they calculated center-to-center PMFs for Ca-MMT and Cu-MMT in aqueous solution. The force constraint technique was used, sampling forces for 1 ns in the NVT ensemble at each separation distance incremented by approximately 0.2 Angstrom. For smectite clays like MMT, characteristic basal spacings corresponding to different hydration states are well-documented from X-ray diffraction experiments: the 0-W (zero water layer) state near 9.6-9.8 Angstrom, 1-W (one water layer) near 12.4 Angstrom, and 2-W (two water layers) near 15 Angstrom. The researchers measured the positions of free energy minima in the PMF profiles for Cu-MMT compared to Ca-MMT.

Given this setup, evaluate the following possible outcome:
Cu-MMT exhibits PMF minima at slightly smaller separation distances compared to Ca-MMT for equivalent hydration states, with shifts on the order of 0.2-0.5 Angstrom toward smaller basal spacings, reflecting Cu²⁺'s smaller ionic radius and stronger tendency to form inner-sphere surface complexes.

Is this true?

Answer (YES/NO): NO